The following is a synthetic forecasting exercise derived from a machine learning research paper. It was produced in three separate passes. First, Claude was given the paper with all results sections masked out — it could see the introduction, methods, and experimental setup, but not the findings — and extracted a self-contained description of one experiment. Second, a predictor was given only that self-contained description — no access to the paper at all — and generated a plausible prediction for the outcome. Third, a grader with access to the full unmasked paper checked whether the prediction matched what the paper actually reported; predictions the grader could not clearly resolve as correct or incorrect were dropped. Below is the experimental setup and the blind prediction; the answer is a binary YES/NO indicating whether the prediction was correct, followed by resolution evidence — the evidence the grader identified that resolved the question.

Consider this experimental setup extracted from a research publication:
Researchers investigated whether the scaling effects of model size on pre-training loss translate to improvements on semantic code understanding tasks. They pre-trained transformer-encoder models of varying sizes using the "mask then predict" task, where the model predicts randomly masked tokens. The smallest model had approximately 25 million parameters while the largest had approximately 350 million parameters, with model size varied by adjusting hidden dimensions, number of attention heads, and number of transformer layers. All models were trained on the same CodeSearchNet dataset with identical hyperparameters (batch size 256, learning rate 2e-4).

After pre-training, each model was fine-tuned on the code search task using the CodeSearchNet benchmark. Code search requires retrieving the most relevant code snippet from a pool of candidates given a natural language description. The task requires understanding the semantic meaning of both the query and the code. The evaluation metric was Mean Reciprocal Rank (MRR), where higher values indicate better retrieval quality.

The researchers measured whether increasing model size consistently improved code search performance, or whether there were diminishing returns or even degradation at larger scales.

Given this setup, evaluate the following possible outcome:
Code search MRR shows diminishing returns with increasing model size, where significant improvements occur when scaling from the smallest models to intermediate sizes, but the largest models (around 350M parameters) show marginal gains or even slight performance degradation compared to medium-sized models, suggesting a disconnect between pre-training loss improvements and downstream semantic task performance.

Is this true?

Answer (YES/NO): NO